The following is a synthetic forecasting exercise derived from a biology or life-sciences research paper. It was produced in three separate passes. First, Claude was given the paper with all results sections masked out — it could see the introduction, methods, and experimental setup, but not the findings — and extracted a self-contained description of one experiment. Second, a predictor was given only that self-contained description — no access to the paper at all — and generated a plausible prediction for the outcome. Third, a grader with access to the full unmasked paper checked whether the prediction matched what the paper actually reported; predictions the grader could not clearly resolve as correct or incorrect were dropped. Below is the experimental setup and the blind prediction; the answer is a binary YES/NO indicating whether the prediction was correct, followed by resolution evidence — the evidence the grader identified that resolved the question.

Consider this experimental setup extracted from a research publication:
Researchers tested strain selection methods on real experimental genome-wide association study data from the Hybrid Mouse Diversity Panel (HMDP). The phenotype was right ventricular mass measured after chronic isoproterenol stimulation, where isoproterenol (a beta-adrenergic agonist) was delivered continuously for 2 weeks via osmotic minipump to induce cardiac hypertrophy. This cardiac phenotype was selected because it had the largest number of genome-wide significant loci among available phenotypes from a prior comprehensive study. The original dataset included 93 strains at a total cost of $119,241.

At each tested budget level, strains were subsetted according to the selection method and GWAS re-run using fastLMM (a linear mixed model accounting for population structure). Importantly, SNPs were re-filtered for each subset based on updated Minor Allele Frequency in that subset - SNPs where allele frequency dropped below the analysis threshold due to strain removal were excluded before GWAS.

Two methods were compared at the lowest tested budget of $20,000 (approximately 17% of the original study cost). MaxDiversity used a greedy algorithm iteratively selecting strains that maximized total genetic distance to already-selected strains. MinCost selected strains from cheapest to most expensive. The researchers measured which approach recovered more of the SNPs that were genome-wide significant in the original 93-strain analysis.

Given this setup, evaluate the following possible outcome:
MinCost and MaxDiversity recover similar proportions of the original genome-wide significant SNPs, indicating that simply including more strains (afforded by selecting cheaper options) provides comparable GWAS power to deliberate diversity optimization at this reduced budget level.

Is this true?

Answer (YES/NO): NO